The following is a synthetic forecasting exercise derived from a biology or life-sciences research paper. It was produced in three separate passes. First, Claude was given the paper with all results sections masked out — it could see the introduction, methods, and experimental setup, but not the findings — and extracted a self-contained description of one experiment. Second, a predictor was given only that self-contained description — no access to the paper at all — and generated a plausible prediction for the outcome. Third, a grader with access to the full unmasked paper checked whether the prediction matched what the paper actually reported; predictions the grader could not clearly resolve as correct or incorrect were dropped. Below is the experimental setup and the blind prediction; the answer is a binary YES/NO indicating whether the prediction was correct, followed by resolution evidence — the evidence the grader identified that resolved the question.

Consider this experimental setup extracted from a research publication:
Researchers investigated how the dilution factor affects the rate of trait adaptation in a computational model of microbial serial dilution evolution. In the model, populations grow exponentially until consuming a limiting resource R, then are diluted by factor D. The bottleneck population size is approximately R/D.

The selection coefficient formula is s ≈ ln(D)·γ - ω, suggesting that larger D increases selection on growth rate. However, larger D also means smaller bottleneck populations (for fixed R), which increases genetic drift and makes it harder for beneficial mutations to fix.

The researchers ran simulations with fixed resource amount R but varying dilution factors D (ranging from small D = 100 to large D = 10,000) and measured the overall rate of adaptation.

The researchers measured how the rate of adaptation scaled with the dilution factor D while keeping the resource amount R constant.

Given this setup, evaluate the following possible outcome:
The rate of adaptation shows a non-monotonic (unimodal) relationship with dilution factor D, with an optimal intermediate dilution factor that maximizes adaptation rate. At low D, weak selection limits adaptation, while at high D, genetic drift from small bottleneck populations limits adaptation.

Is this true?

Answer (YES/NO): NO